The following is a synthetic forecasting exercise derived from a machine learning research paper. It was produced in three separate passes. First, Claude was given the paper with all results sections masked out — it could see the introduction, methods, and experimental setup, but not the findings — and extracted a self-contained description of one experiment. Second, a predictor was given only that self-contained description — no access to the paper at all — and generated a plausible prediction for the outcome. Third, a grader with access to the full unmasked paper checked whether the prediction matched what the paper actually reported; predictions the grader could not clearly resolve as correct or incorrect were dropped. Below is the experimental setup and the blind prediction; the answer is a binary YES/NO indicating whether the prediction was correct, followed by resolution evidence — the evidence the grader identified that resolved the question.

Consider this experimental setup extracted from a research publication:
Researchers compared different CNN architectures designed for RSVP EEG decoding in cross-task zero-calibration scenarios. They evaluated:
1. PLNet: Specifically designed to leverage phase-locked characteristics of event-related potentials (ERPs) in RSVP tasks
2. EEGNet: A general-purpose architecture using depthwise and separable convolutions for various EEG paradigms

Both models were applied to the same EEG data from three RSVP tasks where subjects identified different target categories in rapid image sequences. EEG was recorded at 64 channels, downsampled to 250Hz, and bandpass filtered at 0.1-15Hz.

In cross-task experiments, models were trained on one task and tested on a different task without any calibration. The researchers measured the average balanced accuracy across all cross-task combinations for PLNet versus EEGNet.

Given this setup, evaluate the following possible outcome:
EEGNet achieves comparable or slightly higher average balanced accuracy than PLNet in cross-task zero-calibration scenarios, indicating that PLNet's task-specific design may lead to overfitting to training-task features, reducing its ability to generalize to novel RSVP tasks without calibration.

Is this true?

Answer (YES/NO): YES